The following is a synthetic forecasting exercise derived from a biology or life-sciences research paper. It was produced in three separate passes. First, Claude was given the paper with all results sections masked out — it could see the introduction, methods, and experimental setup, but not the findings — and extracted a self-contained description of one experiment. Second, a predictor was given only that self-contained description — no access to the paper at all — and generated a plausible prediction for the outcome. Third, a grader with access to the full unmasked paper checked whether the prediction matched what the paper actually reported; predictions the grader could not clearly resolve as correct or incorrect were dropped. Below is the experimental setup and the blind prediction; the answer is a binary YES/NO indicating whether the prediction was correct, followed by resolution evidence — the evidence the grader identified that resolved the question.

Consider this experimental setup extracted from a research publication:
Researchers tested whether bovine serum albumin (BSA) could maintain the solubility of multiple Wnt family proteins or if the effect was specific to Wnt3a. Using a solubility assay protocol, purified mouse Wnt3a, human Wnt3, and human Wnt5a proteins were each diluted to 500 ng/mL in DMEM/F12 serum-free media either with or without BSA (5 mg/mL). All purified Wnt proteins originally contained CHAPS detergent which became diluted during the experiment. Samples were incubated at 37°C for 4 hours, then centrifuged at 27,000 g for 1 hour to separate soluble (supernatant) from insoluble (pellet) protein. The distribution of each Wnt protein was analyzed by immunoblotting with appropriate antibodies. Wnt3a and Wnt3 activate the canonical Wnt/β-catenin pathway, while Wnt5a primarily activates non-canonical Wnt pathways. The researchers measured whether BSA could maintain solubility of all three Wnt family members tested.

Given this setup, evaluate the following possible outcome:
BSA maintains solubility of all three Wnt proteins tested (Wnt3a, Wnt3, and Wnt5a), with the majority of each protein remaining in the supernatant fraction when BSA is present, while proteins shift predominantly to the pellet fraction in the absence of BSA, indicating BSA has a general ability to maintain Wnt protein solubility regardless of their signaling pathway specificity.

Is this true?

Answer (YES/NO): YES